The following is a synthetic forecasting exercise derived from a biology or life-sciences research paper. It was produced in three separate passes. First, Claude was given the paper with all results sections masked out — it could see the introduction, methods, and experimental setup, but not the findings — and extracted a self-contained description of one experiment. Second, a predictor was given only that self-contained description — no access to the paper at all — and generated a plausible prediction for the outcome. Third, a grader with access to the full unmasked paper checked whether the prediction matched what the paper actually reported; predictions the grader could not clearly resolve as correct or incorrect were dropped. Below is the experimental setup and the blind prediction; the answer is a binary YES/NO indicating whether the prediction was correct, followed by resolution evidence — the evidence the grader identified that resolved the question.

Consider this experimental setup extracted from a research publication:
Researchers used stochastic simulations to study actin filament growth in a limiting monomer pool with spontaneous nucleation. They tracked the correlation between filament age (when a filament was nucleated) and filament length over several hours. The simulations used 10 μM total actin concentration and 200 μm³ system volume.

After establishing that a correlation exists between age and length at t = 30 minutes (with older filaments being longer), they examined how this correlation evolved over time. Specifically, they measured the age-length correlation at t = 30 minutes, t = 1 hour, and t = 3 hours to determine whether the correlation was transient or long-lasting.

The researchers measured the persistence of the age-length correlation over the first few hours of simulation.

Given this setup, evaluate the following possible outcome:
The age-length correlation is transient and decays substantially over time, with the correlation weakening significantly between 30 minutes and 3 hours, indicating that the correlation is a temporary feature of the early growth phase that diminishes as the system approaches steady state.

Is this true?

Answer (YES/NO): NO